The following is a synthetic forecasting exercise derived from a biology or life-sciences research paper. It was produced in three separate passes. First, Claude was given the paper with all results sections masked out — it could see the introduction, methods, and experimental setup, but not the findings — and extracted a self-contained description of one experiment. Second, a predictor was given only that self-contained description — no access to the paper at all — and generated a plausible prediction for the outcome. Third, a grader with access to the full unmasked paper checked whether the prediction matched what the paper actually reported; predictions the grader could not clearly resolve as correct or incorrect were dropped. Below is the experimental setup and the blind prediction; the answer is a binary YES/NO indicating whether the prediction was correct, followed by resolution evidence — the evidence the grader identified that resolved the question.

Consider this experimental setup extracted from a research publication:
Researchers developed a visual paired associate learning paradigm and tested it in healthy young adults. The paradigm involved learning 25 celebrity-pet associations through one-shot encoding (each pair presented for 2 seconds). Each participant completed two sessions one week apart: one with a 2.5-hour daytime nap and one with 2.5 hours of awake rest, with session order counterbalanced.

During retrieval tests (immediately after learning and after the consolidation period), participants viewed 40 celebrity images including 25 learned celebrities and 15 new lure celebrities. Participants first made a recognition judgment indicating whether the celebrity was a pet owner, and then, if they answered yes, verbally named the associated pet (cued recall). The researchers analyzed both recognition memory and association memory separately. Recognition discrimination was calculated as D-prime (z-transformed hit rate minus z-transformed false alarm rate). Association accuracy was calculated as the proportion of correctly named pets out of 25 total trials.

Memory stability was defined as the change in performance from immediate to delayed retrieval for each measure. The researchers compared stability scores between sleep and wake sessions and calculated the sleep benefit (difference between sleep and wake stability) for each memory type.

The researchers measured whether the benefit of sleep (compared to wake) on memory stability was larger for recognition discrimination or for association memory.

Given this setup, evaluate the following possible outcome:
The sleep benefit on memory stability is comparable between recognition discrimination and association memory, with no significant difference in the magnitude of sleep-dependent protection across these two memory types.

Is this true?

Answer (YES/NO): NO